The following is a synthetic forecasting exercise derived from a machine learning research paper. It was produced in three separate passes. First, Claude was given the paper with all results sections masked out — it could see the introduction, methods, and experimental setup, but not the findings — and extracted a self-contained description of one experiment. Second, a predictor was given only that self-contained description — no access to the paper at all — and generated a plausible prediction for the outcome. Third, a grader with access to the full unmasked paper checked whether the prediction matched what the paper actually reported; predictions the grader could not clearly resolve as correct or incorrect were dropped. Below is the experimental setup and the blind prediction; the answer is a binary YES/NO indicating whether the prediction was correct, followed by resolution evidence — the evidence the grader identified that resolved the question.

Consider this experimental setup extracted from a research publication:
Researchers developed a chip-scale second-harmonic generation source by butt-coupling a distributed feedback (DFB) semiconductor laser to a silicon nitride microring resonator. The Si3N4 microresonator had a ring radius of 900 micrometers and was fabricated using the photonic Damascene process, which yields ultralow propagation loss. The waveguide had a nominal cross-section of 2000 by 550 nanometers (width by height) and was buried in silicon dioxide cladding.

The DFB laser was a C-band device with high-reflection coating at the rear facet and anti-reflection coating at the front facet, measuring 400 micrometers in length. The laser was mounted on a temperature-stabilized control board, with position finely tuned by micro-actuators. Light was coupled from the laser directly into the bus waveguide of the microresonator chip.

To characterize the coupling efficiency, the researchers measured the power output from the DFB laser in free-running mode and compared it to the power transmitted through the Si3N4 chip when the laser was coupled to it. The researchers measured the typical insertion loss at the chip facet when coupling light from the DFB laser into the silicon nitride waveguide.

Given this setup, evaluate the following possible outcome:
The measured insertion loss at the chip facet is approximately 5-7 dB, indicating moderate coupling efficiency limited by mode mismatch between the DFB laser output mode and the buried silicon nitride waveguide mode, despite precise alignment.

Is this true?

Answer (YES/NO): YES